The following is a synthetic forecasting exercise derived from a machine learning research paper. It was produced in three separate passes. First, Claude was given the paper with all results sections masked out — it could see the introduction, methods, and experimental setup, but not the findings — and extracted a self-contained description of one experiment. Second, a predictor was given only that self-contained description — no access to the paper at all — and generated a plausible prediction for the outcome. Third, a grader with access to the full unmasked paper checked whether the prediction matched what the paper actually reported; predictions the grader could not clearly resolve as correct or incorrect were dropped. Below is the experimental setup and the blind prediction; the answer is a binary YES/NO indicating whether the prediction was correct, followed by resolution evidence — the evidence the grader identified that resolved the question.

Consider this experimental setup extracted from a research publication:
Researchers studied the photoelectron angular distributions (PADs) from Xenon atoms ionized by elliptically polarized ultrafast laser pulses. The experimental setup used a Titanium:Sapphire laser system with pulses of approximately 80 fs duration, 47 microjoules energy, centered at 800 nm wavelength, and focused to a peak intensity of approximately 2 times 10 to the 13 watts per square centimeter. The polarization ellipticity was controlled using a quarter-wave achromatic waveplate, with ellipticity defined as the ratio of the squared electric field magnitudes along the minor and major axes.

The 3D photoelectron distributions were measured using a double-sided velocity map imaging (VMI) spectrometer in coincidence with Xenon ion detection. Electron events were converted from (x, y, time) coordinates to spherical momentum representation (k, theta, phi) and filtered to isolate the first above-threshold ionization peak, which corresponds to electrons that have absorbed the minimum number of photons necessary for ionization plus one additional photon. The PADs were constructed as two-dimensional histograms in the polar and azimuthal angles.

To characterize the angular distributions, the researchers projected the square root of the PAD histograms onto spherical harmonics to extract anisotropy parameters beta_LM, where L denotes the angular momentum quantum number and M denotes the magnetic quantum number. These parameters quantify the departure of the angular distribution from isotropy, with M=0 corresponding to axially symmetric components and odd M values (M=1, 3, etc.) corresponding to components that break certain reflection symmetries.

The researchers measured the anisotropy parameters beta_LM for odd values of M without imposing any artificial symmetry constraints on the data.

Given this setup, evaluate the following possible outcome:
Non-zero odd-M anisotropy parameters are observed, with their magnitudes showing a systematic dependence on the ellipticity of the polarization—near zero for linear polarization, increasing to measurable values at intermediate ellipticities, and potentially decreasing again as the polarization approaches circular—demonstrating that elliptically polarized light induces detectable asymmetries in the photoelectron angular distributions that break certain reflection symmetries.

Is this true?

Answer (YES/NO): NO